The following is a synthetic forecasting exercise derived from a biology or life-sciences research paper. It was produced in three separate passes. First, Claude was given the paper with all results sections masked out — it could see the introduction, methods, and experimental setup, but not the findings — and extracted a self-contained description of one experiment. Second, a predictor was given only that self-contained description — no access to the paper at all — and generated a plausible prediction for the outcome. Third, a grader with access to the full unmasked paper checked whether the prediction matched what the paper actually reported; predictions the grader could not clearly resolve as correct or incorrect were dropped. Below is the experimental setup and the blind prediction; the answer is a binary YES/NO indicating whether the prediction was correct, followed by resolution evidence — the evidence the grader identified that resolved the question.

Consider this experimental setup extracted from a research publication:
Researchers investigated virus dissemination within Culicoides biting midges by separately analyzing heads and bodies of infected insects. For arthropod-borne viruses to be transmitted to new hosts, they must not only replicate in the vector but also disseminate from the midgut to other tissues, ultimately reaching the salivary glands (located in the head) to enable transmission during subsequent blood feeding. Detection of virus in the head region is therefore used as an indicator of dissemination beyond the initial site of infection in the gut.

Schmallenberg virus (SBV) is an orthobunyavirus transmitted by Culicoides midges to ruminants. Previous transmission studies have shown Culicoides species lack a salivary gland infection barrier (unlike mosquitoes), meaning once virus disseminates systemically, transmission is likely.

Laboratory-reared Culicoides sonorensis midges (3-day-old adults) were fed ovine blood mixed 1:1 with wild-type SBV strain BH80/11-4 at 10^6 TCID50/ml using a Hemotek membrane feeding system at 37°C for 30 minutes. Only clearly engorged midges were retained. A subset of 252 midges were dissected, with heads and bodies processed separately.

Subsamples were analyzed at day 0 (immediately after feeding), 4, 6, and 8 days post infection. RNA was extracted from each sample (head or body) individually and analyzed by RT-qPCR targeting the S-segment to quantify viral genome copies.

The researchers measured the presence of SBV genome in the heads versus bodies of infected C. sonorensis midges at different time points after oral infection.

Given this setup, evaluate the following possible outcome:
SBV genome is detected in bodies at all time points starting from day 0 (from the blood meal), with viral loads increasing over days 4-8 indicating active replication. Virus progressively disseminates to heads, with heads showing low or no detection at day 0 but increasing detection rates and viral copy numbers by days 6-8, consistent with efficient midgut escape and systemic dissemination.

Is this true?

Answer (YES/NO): NO